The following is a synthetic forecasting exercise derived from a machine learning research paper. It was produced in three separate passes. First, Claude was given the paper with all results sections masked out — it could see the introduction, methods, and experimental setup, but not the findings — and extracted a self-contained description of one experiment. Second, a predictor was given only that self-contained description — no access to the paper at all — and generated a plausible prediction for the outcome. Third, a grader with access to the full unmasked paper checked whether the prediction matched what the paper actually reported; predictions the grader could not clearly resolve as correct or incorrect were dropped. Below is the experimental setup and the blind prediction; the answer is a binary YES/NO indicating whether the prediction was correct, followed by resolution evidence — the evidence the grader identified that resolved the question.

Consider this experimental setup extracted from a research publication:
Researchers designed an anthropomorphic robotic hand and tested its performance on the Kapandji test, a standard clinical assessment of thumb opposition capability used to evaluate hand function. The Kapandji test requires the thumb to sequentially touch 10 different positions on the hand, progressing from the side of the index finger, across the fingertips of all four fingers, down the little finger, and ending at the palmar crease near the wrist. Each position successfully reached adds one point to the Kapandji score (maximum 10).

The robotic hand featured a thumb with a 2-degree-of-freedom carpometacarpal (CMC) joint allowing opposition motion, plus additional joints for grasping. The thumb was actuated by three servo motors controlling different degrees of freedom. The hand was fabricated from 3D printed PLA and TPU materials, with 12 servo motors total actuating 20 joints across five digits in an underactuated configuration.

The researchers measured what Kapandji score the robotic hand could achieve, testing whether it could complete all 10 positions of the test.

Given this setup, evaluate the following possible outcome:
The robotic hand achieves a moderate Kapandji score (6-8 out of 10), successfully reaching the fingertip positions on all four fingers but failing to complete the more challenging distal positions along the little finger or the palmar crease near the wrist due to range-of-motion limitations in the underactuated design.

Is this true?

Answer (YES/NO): NO